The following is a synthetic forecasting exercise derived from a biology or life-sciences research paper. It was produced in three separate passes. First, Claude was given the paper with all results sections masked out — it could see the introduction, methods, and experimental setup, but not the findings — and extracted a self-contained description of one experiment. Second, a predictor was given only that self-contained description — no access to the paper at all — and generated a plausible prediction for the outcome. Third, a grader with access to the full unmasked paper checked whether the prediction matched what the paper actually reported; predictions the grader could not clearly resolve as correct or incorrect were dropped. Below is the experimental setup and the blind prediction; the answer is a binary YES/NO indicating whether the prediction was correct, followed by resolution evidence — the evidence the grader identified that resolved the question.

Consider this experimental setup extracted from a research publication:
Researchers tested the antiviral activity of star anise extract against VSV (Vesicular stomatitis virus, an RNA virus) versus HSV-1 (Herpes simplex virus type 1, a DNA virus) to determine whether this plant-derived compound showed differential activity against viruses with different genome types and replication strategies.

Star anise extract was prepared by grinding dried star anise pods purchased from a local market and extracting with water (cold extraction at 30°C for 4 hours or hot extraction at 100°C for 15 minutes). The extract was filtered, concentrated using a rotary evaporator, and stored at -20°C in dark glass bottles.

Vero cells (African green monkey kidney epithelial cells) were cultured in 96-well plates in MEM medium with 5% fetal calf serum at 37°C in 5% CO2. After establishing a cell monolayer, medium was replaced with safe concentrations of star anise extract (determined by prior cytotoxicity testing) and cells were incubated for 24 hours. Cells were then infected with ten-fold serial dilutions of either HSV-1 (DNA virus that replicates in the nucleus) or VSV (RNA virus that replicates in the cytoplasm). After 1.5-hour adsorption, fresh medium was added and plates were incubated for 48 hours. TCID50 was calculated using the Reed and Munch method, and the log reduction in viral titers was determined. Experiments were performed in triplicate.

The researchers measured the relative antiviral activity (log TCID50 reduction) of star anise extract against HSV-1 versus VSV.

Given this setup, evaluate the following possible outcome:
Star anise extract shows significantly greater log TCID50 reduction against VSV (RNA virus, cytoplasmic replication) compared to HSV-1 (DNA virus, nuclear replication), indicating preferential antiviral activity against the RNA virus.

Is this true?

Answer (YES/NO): NO